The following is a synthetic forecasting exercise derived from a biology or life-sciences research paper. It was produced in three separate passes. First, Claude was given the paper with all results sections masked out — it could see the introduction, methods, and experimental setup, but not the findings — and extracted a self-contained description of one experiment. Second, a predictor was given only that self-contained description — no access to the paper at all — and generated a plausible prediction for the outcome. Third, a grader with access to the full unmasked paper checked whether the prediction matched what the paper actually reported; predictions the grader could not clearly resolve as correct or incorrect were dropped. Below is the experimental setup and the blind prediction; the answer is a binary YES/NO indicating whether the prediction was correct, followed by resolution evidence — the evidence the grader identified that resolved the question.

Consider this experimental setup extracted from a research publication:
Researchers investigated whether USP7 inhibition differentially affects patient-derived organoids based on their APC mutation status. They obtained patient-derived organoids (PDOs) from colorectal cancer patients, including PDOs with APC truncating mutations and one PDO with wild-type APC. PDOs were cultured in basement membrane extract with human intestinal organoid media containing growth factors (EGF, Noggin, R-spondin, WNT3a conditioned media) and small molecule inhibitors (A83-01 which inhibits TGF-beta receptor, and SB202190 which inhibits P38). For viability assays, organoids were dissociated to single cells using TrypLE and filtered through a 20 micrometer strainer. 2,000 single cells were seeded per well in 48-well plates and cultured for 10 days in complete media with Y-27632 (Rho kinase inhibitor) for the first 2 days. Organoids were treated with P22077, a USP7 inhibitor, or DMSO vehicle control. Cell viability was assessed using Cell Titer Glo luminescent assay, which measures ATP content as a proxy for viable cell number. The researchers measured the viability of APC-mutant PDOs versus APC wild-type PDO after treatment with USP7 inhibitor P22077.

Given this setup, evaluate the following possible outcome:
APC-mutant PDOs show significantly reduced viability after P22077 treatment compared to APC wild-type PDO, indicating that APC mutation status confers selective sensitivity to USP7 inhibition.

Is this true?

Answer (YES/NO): YES